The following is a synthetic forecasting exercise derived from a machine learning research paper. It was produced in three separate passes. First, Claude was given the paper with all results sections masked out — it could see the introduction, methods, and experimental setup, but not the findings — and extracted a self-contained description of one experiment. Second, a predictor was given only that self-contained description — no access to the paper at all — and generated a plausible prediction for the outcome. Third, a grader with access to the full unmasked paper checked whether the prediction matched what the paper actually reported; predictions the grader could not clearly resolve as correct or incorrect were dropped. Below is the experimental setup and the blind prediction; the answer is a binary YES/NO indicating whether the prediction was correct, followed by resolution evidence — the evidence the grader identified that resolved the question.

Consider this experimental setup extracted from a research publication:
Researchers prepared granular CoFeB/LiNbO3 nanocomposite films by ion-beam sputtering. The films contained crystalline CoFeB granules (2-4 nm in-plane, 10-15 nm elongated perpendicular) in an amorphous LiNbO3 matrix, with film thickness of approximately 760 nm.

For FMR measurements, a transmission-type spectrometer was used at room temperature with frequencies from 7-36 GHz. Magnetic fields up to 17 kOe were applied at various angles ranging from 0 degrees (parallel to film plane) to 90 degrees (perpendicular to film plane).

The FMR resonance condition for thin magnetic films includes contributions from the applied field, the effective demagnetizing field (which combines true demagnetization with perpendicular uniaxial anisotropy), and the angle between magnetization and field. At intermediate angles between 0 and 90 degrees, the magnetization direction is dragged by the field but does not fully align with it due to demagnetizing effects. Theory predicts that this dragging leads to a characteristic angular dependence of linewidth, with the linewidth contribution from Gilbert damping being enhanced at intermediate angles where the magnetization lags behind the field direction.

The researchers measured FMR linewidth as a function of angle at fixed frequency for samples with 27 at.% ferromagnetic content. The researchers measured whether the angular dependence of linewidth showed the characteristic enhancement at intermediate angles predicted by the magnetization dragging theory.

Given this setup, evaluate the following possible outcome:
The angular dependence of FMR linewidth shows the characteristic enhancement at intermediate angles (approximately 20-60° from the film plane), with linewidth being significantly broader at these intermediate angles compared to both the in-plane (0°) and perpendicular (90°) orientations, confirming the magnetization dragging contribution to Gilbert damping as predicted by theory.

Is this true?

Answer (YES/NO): NO